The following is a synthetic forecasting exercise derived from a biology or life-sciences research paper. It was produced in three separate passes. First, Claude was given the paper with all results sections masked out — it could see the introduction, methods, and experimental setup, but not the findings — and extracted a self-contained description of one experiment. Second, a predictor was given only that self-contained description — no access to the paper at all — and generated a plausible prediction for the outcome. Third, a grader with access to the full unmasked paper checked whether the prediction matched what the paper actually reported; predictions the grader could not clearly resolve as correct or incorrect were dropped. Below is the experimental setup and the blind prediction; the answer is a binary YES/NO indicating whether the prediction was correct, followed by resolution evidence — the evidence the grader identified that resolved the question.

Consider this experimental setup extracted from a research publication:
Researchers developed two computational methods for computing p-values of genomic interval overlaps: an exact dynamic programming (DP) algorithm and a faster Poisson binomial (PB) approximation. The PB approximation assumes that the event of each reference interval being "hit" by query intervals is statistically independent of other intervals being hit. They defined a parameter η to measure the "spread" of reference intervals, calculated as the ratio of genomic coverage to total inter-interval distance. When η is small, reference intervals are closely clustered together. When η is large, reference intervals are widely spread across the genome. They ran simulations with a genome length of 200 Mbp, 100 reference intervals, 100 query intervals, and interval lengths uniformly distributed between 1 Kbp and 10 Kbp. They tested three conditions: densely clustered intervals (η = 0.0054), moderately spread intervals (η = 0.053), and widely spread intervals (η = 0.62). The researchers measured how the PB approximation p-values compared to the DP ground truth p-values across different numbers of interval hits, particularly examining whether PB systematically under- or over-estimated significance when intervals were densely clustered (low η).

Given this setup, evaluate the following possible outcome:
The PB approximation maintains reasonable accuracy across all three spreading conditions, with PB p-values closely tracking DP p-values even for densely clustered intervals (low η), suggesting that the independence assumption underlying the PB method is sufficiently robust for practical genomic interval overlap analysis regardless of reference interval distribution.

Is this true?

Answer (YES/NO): NO